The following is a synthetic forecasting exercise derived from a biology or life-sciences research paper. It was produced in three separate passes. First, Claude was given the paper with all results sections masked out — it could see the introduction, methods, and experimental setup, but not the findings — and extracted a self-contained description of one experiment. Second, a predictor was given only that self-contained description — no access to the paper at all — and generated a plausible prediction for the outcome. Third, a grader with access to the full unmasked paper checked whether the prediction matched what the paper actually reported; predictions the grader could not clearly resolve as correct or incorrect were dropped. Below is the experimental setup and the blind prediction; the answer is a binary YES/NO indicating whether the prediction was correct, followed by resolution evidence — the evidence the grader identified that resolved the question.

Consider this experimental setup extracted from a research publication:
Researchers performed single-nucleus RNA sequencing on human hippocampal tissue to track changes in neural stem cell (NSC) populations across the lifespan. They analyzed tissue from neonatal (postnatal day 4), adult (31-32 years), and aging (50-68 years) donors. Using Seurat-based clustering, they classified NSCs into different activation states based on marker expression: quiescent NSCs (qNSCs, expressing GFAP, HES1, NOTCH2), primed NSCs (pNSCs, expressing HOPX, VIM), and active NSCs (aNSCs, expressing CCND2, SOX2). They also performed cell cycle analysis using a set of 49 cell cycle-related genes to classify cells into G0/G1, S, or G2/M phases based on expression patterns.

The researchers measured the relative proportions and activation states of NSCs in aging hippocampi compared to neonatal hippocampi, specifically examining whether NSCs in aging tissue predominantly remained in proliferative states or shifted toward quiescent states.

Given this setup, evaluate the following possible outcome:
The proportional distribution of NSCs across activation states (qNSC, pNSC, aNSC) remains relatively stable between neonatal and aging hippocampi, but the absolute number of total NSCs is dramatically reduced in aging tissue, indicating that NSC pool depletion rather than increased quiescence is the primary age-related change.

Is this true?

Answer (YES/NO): NO